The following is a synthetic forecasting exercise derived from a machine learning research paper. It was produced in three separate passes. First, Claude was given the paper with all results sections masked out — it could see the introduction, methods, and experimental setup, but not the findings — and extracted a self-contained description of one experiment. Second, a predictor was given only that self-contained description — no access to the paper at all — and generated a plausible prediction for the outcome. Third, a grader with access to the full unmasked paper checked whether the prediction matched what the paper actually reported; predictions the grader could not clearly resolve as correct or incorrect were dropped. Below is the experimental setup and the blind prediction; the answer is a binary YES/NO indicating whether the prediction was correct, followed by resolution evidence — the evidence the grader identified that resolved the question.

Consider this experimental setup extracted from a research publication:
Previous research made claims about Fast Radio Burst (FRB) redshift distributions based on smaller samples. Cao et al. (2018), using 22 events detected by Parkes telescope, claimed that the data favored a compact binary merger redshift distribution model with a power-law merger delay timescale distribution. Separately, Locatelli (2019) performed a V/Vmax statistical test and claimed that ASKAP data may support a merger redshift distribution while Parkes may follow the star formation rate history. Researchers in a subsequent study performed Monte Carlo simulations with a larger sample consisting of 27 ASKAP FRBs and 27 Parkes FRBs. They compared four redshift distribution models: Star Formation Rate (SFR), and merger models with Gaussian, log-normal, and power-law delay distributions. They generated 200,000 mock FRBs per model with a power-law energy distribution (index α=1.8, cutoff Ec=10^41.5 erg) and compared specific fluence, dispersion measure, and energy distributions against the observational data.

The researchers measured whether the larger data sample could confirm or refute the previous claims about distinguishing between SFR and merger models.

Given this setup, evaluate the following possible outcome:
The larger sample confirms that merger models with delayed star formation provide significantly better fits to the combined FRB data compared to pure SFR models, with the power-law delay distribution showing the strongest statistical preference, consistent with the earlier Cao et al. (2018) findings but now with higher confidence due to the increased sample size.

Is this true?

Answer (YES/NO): NO